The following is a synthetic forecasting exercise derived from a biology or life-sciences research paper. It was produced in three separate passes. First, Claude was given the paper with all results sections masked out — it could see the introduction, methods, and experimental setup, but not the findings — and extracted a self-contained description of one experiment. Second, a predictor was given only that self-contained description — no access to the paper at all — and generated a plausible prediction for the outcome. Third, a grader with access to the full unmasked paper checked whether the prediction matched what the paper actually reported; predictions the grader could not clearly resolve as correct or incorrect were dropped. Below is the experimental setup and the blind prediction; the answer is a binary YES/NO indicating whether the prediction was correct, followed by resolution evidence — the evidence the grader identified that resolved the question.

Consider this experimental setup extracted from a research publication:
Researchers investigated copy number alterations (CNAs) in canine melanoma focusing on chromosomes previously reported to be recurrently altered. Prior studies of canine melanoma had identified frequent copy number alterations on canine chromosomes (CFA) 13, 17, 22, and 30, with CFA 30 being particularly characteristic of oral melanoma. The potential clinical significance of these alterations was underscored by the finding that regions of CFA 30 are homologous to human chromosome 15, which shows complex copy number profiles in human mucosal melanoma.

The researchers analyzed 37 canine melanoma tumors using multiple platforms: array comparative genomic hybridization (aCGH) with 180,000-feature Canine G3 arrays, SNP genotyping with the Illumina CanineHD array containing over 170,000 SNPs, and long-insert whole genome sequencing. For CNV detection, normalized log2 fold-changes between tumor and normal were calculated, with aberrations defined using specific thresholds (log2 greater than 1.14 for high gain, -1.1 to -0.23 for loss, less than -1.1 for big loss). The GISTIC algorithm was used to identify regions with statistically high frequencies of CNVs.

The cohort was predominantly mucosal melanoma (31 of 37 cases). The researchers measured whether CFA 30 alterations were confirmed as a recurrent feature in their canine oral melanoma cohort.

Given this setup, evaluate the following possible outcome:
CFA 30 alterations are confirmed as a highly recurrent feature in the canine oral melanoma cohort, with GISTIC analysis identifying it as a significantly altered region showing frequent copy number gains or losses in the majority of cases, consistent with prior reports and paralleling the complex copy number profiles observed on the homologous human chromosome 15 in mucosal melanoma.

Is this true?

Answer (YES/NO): NO